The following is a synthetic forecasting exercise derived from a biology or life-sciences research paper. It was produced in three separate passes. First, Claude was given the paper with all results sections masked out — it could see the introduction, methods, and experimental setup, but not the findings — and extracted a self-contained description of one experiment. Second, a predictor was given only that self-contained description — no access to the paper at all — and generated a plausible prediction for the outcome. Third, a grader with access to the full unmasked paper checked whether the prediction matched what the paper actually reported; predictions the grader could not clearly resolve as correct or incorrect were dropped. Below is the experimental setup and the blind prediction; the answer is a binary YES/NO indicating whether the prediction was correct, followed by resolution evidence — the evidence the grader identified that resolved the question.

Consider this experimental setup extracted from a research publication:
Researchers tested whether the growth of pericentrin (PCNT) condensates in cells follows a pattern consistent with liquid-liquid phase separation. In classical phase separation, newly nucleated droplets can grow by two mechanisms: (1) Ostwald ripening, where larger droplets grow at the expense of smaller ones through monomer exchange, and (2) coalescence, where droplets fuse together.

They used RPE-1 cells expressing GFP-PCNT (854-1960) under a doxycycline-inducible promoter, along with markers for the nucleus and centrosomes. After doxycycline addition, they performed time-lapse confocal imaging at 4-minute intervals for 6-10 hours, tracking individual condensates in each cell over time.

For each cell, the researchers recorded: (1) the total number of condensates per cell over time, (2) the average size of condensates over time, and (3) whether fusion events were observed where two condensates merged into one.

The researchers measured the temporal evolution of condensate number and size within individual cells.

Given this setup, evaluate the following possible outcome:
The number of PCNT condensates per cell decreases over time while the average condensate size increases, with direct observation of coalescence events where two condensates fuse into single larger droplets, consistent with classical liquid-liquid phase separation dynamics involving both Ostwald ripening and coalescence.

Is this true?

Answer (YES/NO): YES